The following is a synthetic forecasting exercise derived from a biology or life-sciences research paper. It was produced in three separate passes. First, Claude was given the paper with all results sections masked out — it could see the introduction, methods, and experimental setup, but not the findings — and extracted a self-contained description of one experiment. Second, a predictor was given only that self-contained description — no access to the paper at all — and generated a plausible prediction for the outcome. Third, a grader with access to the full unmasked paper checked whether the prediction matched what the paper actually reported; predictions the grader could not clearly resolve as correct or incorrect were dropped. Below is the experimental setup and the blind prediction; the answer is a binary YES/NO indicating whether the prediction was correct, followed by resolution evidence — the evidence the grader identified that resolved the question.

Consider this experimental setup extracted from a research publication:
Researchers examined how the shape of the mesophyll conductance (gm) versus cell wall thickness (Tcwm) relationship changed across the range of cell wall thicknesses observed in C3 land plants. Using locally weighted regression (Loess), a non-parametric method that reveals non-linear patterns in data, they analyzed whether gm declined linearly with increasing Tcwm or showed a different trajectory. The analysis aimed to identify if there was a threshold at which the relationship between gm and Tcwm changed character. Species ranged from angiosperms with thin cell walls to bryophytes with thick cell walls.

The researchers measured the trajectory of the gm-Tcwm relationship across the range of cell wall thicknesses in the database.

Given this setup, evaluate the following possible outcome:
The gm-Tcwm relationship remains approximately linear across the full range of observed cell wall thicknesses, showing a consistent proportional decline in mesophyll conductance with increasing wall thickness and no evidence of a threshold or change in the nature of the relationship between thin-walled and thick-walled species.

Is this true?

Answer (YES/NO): NO